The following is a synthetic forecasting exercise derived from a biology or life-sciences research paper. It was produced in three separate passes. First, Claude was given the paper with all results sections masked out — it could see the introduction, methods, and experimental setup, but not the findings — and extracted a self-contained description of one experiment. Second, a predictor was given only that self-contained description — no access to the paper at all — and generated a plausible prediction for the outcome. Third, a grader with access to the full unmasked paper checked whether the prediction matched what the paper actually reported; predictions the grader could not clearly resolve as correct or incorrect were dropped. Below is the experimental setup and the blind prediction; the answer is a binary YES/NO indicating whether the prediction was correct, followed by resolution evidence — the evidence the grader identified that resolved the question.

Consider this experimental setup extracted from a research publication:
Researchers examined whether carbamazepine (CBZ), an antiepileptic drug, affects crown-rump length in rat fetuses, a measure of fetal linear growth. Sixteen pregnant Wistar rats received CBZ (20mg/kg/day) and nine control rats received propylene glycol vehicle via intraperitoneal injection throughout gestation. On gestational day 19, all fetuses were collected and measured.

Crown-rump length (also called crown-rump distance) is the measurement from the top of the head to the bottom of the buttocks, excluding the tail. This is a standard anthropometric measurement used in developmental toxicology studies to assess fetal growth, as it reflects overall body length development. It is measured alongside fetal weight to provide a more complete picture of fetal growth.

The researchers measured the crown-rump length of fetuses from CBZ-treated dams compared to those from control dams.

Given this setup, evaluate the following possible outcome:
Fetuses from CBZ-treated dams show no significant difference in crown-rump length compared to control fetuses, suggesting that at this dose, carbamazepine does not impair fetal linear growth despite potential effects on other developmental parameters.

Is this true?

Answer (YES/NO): NO